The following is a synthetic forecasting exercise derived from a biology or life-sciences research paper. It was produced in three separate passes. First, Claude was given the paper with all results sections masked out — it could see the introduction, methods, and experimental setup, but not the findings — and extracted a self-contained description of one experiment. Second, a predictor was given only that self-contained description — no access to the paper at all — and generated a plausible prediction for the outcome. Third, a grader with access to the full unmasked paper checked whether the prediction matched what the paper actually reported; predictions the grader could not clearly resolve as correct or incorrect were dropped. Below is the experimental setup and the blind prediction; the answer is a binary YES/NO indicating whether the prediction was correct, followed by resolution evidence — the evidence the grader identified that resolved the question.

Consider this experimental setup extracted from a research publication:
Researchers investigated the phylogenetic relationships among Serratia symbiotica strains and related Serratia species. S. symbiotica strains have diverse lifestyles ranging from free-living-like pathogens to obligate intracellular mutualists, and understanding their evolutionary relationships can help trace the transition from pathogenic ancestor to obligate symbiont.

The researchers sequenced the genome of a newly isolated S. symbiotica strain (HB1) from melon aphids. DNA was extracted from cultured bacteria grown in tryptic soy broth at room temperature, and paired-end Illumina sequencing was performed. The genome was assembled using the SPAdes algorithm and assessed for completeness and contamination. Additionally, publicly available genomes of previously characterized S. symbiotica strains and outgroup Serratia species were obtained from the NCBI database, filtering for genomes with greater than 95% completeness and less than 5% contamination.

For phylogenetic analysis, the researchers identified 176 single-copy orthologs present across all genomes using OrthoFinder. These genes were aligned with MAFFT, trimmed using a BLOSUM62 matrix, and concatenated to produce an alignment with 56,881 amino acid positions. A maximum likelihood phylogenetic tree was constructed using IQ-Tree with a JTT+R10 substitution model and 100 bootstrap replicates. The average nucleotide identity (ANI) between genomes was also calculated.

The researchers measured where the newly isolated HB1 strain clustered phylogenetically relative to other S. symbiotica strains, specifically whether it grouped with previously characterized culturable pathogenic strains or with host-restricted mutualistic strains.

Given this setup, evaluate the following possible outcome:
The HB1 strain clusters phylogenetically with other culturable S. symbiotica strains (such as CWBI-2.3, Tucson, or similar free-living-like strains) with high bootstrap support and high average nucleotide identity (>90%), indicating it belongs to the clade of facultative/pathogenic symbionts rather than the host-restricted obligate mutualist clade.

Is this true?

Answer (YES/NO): NO